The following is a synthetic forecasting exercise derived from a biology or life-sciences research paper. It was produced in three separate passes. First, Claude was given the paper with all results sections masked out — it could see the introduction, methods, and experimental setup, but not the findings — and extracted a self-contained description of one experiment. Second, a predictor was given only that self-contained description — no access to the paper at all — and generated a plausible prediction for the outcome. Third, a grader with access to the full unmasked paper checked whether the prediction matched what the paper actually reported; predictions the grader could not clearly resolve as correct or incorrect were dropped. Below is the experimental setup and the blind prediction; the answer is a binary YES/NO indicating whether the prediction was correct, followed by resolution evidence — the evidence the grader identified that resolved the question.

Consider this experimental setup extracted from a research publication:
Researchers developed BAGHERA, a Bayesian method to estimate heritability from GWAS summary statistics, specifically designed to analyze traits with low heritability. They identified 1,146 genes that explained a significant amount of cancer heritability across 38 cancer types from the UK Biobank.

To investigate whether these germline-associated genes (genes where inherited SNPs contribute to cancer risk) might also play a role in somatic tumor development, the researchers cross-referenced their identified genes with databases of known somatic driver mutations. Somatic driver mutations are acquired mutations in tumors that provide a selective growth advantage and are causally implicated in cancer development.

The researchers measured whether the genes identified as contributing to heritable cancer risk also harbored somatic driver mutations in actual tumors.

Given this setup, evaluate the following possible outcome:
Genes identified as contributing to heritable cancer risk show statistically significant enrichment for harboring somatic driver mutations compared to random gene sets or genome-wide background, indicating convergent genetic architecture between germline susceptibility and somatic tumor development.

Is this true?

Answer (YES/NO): YES